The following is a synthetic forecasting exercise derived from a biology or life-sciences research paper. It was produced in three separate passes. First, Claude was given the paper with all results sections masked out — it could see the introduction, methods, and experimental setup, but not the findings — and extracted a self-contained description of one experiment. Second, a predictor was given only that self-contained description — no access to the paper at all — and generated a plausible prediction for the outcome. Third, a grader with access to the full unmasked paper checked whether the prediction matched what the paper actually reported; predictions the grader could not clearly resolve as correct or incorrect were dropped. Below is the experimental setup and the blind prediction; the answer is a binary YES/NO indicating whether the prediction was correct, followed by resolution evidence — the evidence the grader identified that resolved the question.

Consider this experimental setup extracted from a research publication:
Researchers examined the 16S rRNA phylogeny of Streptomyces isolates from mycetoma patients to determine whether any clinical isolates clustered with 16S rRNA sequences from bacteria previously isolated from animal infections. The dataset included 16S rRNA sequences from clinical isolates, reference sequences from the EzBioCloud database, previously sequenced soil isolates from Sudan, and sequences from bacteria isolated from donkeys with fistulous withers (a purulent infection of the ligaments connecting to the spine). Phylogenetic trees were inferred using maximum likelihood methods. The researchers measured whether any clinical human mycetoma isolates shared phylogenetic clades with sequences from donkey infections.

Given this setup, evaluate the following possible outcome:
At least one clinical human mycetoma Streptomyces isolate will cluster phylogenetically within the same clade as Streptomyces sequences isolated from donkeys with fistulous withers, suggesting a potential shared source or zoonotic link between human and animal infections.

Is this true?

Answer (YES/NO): YES